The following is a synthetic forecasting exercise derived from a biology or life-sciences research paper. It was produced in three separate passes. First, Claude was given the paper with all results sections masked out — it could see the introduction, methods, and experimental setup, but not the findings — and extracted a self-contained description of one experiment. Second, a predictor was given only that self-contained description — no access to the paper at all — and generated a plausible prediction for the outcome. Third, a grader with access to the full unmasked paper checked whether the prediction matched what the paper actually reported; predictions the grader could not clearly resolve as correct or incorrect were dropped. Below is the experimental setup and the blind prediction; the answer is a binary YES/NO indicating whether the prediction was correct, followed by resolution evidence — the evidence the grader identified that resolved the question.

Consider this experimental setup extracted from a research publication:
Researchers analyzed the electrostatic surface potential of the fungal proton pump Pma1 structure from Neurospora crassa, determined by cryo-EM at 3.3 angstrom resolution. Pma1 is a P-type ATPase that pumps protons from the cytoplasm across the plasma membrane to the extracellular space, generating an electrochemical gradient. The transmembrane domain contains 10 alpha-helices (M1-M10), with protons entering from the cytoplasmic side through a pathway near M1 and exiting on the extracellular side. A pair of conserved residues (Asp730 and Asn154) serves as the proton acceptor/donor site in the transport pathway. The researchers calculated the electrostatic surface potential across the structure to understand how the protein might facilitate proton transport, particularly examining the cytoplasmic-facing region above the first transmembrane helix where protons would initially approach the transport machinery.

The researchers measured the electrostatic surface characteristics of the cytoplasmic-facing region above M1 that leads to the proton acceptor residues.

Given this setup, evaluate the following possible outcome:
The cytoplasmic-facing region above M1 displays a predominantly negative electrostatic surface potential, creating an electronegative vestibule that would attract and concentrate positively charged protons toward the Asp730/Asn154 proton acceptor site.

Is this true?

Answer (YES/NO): YES